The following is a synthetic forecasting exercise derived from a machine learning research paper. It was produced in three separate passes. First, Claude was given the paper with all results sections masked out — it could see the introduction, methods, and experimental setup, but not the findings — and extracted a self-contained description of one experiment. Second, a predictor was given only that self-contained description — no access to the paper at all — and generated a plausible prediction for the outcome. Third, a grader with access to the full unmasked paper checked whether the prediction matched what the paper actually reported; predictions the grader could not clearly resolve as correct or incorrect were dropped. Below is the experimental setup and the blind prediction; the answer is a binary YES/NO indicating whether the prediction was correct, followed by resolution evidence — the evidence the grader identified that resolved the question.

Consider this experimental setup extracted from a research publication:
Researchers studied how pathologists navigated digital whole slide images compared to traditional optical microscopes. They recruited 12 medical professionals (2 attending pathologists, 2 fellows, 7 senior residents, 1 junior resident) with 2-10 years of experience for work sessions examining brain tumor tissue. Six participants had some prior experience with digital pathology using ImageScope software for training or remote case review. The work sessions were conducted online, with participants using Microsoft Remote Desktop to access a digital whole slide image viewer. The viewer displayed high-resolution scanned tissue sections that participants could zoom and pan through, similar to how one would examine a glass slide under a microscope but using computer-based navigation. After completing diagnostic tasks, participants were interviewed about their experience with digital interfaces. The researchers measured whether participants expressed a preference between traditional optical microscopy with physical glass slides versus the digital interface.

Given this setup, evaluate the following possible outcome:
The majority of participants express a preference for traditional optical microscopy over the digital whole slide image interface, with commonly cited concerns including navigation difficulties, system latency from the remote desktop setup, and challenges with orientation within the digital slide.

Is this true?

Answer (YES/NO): NO